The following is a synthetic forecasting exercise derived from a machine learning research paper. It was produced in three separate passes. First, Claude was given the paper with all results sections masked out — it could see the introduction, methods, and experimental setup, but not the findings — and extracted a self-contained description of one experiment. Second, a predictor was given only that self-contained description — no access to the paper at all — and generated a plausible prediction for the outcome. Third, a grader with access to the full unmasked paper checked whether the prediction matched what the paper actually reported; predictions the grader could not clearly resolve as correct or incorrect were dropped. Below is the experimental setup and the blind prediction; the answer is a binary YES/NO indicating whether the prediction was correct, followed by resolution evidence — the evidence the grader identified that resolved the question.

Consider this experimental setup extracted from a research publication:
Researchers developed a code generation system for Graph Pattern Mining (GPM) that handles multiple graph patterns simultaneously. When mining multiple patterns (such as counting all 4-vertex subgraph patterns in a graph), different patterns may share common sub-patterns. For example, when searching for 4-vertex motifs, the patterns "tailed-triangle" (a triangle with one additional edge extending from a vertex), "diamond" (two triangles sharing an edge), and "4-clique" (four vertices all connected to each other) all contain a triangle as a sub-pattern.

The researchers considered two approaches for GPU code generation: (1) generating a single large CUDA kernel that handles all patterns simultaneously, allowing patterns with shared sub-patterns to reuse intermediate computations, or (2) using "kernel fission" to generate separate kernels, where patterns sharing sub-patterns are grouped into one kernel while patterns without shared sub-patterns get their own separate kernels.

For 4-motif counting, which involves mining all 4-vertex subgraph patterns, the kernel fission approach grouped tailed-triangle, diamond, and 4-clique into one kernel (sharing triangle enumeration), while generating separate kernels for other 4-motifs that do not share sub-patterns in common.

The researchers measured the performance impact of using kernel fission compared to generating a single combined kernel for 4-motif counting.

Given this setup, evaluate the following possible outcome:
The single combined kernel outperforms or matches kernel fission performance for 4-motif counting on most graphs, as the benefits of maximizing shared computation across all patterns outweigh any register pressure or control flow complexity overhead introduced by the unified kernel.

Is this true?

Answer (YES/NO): NO